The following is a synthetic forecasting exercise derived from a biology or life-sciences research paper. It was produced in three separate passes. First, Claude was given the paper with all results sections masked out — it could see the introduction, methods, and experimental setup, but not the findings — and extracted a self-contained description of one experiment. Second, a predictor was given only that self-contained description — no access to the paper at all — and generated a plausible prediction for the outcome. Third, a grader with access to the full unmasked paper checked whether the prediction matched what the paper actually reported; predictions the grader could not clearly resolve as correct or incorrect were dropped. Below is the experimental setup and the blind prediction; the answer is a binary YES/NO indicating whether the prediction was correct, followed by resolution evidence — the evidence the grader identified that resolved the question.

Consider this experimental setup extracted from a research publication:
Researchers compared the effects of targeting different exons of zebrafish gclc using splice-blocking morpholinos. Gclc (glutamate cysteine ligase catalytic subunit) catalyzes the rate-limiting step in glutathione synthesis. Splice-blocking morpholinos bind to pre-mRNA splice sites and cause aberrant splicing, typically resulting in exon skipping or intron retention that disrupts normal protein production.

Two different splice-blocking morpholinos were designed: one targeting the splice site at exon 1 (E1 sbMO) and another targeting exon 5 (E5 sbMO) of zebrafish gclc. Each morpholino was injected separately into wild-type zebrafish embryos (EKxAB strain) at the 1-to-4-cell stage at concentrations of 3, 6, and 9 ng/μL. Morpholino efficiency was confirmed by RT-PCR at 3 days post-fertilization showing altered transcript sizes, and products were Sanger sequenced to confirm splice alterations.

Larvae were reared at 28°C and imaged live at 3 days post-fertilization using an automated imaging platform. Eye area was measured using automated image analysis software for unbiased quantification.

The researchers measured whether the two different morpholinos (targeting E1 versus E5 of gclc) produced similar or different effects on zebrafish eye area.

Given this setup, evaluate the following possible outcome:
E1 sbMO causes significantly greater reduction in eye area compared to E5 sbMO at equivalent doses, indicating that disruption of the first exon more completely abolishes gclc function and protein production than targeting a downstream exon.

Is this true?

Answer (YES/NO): NO